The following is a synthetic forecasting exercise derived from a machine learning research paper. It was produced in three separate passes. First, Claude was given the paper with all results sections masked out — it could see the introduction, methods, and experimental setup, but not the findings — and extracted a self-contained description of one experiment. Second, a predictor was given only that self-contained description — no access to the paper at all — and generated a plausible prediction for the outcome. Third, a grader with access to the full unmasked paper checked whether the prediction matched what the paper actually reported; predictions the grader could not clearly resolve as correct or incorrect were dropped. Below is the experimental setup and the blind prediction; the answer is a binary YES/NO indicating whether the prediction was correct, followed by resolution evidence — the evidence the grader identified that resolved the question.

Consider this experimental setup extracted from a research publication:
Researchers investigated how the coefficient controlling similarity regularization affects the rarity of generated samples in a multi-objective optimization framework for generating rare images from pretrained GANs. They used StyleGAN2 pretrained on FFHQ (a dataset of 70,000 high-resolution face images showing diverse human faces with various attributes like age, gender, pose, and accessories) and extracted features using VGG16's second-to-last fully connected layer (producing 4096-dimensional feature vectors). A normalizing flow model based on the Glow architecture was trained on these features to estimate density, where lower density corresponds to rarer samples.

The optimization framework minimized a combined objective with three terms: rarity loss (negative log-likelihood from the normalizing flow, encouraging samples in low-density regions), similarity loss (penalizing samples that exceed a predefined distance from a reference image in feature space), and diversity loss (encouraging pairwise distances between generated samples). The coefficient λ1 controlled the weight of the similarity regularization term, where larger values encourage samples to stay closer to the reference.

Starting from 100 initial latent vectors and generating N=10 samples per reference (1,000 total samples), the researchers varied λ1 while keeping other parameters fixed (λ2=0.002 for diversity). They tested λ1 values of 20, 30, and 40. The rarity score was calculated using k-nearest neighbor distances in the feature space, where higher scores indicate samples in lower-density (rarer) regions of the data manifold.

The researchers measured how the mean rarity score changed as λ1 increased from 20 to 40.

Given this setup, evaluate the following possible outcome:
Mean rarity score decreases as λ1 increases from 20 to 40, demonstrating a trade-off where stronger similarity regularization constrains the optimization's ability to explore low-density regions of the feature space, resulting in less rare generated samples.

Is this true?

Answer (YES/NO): NO